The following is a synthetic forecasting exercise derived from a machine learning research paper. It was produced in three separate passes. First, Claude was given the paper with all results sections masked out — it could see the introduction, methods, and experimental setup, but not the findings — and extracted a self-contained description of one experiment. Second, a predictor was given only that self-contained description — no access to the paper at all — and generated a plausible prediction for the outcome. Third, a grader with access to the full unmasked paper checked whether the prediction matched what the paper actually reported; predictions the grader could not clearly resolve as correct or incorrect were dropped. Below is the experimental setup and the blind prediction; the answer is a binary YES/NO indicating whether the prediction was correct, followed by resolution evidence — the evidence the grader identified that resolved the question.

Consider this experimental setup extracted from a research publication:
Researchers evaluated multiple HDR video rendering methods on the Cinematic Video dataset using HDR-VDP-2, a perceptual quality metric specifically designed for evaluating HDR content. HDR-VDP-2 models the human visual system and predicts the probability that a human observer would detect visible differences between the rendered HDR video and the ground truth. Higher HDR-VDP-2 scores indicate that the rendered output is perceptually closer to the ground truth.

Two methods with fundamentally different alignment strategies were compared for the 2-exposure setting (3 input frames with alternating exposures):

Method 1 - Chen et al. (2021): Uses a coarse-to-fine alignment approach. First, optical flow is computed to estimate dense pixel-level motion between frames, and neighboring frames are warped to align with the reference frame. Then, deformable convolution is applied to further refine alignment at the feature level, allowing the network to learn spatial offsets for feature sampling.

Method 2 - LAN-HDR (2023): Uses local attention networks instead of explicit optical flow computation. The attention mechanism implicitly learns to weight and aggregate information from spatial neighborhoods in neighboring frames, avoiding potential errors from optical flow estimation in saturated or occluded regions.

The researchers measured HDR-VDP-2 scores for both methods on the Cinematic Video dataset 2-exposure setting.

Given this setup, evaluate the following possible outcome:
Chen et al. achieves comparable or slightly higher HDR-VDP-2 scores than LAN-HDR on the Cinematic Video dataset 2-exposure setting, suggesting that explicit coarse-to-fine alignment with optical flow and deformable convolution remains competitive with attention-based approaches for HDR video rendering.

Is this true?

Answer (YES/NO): YES